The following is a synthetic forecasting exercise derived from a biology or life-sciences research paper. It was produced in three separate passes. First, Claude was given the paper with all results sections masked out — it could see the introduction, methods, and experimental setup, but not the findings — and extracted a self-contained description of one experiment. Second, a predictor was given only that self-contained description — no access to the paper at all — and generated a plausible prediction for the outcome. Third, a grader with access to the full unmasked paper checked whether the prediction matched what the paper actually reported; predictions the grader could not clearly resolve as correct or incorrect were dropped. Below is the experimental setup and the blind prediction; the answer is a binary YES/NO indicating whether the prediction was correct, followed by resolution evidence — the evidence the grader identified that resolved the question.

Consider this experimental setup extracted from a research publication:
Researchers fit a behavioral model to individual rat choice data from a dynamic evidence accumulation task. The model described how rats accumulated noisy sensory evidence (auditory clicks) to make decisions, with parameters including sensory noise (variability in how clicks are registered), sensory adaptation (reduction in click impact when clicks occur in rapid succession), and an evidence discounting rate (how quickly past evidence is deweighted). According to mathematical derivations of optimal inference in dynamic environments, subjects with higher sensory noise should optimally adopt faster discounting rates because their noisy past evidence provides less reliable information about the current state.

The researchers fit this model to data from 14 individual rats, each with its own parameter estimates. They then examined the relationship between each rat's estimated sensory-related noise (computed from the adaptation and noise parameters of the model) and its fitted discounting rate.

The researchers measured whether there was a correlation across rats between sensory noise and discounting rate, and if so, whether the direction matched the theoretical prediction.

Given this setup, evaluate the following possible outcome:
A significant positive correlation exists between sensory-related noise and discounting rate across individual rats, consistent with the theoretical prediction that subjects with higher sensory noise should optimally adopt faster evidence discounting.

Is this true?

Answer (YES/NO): NO